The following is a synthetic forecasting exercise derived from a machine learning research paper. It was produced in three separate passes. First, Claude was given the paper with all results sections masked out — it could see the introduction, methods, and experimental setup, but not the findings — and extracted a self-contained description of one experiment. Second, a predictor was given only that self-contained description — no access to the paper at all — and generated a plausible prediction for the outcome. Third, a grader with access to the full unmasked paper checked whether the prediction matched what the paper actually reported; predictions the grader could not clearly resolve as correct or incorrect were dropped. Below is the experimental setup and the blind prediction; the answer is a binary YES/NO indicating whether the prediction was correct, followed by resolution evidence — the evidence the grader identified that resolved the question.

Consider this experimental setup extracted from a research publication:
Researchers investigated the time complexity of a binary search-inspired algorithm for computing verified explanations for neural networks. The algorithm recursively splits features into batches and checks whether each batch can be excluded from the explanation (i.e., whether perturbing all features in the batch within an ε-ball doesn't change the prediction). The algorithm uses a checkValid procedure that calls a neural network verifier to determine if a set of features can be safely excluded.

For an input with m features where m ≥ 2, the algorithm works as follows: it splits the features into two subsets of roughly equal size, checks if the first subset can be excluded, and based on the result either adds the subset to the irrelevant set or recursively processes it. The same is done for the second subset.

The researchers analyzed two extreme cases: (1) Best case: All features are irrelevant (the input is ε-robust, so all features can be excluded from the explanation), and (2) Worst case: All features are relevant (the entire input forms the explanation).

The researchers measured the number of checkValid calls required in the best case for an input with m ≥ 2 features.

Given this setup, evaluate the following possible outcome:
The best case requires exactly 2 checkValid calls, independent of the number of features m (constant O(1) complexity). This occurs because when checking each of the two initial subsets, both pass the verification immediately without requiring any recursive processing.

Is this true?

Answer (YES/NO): YES